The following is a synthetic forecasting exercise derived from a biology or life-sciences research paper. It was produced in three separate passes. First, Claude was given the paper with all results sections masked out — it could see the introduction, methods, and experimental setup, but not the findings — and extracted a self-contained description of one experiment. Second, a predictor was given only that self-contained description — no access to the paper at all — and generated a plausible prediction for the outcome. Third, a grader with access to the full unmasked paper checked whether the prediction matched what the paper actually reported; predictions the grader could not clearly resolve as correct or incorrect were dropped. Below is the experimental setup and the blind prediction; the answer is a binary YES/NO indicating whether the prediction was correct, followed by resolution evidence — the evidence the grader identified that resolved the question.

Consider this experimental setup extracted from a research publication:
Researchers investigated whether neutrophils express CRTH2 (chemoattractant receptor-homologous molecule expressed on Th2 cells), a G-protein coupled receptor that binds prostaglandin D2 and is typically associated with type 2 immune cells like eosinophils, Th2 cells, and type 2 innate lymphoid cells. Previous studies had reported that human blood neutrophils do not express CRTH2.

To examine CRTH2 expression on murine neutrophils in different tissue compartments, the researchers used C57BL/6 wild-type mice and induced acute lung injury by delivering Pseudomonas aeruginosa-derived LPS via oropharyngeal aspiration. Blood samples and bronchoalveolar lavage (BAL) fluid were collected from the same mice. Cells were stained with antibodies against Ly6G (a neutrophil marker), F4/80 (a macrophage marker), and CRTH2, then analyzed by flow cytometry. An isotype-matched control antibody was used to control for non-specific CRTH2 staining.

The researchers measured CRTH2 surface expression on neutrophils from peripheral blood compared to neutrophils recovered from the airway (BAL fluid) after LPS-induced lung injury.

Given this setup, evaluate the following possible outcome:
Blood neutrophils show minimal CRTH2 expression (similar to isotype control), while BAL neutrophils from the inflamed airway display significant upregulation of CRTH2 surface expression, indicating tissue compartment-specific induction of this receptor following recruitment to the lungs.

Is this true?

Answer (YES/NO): YES